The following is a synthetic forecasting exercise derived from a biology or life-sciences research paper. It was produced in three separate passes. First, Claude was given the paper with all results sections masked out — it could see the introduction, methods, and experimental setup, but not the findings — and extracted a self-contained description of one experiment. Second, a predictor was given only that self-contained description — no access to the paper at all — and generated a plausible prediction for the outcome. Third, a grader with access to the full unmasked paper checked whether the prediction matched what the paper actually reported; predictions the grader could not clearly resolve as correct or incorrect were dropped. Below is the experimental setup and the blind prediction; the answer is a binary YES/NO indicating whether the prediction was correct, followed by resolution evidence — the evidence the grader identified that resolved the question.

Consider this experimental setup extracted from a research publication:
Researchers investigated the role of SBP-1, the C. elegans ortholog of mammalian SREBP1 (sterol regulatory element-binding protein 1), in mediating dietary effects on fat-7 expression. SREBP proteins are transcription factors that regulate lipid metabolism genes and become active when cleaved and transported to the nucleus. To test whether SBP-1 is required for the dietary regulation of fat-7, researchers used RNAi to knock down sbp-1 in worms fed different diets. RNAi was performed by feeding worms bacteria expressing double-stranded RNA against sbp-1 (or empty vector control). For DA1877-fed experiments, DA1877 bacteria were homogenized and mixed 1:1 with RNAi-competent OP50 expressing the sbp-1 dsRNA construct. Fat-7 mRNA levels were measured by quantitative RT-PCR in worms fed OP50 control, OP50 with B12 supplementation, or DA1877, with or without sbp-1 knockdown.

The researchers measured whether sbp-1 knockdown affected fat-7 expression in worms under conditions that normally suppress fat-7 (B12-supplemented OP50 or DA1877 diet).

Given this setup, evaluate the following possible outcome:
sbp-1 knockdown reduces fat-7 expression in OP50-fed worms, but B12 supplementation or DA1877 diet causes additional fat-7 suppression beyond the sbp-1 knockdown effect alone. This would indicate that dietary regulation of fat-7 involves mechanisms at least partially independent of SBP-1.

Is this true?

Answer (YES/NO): NO